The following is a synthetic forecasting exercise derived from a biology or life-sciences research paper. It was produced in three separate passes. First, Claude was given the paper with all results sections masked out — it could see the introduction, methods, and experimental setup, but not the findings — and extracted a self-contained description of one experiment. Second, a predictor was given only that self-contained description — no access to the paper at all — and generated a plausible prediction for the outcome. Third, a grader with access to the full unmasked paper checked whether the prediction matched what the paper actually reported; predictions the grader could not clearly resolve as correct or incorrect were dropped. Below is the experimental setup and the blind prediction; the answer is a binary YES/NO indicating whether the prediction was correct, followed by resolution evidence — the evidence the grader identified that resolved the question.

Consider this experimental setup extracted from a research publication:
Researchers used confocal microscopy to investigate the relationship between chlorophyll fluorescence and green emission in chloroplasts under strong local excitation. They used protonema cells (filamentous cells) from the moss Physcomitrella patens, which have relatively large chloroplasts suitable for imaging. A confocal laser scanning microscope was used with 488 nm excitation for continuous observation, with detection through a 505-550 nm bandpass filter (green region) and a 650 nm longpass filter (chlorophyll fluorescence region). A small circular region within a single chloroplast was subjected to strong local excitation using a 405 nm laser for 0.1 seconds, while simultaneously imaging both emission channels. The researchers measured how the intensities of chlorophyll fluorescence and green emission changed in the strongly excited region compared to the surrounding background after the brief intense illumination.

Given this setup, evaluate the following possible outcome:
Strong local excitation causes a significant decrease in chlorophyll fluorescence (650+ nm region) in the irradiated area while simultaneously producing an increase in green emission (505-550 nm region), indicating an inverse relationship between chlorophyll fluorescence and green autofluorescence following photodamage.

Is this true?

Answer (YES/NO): NO